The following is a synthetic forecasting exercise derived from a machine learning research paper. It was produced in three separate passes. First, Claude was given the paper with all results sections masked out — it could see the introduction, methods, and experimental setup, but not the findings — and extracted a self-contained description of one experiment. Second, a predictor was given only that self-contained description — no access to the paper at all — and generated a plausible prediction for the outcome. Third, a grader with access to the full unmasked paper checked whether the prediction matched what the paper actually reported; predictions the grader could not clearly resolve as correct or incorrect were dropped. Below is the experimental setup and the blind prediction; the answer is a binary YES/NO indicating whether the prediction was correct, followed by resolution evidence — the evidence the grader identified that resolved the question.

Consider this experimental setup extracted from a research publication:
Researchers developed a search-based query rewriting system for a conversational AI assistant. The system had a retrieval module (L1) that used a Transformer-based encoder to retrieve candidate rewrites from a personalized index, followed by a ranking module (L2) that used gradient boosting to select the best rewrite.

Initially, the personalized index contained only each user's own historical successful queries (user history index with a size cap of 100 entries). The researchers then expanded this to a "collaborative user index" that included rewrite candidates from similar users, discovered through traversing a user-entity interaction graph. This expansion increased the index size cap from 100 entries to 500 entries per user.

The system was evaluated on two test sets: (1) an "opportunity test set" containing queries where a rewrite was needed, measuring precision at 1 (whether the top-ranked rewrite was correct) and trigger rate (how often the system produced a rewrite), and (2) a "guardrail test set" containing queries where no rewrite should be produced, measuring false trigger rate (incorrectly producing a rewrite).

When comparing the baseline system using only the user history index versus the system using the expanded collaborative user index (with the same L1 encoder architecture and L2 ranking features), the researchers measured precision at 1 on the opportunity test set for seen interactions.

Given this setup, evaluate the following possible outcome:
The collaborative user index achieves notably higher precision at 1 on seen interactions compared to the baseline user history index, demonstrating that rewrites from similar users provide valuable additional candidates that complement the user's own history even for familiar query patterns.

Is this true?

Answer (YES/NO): NO